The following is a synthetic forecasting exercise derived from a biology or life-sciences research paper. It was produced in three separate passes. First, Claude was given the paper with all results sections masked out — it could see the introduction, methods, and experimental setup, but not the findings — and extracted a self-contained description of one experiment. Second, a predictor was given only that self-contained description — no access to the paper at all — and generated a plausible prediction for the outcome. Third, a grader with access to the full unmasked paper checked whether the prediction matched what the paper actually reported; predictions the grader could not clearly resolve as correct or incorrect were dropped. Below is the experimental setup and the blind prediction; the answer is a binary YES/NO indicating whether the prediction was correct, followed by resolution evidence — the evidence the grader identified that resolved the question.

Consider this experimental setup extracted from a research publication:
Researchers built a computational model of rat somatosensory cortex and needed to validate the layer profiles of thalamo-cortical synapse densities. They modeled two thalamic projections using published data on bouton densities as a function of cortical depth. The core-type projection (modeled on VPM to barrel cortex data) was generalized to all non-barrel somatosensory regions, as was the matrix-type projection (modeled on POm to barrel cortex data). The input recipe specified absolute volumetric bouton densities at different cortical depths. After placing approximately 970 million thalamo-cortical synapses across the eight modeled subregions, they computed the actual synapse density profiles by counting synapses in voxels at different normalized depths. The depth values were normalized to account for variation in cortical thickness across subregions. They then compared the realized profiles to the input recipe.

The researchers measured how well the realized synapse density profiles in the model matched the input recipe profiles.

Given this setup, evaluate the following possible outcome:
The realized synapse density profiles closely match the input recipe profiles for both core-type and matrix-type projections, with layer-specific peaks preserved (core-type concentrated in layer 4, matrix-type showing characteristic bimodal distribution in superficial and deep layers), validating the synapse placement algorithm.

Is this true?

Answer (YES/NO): NO